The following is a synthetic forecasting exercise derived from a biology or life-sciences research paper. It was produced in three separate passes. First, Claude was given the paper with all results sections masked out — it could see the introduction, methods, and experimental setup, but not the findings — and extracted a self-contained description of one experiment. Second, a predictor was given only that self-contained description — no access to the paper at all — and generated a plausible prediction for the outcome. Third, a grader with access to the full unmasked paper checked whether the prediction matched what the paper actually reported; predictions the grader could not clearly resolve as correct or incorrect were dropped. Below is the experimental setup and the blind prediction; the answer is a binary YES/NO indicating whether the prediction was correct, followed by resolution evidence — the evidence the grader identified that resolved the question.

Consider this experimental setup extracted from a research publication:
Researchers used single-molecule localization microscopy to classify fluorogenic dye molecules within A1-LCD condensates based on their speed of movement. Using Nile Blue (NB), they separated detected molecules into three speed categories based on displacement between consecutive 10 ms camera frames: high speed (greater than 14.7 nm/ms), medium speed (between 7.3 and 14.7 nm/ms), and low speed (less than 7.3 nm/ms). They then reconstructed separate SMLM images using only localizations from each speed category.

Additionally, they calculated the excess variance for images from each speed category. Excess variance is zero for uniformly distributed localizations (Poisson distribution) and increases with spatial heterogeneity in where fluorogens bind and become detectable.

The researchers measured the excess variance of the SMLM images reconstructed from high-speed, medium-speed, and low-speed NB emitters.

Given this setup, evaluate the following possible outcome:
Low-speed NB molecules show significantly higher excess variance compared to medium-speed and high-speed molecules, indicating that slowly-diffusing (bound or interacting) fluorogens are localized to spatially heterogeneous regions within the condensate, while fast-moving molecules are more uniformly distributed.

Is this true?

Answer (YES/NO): YES